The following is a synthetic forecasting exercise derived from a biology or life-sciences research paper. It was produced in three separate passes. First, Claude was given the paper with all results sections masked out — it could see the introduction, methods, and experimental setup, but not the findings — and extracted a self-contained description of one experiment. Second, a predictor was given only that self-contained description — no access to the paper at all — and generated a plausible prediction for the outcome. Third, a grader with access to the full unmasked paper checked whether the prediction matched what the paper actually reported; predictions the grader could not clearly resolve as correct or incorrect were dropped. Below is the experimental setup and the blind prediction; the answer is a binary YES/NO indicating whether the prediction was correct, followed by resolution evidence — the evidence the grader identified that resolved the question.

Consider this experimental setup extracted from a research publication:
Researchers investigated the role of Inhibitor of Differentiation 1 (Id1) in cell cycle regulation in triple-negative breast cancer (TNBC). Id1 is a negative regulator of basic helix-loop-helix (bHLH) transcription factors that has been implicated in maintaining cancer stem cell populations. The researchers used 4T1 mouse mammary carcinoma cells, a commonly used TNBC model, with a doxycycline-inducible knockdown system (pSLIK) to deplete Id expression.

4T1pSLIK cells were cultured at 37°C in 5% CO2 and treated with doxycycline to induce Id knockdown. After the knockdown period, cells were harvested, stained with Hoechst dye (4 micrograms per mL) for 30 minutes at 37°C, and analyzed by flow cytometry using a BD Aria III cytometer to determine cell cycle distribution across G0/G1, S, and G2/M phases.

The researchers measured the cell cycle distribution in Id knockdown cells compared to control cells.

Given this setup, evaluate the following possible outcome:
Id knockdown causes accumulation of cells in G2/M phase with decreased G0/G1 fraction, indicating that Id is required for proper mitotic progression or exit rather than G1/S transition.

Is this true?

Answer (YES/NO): NO